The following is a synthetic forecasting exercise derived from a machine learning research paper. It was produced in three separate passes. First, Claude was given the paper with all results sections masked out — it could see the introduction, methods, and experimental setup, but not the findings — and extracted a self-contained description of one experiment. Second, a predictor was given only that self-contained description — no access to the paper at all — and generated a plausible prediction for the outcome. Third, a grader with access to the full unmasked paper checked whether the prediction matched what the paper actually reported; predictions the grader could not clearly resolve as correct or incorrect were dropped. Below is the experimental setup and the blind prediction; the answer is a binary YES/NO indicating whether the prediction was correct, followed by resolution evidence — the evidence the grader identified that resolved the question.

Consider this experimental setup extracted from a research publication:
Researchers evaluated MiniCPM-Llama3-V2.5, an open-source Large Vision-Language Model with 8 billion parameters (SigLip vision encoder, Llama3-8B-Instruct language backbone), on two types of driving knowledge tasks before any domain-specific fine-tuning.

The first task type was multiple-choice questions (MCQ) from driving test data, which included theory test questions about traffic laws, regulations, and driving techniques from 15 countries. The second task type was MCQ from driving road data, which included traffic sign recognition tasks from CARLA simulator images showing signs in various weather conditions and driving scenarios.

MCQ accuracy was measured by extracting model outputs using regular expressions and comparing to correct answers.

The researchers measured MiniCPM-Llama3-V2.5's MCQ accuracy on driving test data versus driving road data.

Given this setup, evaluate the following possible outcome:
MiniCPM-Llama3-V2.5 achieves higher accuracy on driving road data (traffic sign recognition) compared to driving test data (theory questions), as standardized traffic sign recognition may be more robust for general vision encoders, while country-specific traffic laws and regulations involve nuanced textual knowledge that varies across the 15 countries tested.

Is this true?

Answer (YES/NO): YES